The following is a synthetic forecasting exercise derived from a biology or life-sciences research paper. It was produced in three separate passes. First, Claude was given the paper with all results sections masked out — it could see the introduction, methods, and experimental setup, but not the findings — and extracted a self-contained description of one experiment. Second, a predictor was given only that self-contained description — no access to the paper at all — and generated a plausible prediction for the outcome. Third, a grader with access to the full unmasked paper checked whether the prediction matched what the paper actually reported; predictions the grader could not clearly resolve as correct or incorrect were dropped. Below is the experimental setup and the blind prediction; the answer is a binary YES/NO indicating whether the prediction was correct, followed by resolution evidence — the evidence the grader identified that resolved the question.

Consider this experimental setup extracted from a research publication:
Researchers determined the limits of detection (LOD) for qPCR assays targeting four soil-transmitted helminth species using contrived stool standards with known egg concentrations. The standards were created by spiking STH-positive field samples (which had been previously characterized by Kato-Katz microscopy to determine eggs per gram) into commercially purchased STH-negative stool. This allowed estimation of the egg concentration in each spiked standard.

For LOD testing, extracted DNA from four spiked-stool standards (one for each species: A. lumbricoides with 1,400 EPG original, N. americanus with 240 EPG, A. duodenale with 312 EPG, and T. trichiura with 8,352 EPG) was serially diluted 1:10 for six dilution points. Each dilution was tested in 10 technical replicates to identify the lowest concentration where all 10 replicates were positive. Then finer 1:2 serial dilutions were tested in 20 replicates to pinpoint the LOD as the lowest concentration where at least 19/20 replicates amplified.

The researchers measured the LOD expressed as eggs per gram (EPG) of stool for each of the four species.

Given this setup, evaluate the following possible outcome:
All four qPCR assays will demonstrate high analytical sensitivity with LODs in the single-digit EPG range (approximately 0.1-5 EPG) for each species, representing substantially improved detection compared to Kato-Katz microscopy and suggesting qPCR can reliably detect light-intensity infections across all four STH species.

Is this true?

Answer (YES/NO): YES